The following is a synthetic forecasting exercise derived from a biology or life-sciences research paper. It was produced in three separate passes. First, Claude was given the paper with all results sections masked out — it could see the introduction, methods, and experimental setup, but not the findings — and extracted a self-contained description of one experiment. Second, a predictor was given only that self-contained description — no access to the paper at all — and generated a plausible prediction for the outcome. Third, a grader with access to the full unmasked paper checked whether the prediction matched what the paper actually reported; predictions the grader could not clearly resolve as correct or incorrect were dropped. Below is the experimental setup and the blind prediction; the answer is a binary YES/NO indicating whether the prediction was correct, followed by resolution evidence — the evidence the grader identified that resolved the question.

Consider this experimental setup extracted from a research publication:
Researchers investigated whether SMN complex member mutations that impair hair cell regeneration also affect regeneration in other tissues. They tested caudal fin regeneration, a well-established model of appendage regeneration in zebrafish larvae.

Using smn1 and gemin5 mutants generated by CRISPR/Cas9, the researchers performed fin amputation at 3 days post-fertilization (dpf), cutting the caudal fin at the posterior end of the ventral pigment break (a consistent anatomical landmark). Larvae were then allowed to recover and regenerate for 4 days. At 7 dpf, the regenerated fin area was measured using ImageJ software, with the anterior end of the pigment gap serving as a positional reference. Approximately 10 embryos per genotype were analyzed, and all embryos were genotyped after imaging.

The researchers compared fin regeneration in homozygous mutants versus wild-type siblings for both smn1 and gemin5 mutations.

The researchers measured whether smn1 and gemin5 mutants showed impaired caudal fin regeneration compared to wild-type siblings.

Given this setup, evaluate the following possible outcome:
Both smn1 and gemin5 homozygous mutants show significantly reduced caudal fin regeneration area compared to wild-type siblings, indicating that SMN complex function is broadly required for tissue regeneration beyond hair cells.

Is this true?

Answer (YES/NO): YES